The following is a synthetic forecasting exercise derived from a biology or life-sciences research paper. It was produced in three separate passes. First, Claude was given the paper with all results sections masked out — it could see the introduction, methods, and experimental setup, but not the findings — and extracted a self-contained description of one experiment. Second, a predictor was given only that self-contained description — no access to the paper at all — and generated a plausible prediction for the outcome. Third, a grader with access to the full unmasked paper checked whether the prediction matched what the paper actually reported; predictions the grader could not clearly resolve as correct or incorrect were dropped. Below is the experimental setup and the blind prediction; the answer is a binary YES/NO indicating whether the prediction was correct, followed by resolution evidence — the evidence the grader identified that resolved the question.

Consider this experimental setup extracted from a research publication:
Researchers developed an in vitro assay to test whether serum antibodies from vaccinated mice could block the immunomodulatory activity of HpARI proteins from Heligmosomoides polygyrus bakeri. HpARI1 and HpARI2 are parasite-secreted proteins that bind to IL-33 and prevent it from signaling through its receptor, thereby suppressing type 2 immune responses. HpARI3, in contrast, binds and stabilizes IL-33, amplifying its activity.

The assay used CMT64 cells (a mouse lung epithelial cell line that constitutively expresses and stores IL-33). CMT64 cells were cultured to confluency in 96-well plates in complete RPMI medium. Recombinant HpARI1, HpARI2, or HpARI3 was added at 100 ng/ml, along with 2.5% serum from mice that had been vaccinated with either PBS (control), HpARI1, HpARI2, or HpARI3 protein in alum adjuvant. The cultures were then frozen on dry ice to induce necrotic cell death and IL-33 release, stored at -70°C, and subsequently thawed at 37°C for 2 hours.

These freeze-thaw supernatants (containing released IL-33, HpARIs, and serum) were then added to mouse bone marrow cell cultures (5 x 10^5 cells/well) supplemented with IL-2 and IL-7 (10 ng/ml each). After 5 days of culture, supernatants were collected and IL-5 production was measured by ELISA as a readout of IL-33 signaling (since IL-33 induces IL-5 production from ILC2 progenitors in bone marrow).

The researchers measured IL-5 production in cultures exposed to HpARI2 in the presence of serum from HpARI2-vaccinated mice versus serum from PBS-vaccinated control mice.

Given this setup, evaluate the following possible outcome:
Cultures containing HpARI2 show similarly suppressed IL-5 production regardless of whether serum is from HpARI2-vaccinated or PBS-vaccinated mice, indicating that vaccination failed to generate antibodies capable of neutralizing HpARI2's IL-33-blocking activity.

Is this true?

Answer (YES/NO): NO